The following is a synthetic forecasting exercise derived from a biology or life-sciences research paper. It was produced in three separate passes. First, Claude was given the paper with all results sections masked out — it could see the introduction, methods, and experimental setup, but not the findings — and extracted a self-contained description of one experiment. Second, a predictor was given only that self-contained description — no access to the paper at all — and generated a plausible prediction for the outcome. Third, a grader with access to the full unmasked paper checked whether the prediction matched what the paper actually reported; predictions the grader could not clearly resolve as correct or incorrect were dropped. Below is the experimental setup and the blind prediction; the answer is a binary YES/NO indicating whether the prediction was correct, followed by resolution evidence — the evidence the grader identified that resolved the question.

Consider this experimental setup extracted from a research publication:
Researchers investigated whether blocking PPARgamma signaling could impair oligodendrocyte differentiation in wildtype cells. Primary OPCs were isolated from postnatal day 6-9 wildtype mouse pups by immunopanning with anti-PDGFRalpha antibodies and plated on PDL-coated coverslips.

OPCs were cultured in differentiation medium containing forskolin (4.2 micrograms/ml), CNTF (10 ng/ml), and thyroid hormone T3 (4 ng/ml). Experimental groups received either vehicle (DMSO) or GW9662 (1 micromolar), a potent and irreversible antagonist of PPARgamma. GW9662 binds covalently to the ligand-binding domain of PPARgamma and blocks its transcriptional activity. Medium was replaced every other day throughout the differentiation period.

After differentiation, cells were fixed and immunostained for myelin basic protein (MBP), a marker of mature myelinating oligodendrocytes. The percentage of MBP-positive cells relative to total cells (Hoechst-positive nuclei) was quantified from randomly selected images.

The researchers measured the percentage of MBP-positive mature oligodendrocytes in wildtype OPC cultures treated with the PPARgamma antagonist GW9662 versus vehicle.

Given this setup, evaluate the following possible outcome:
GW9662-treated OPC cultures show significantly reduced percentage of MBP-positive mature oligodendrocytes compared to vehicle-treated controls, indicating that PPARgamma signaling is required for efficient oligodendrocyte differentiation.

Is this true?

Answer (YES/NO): YES